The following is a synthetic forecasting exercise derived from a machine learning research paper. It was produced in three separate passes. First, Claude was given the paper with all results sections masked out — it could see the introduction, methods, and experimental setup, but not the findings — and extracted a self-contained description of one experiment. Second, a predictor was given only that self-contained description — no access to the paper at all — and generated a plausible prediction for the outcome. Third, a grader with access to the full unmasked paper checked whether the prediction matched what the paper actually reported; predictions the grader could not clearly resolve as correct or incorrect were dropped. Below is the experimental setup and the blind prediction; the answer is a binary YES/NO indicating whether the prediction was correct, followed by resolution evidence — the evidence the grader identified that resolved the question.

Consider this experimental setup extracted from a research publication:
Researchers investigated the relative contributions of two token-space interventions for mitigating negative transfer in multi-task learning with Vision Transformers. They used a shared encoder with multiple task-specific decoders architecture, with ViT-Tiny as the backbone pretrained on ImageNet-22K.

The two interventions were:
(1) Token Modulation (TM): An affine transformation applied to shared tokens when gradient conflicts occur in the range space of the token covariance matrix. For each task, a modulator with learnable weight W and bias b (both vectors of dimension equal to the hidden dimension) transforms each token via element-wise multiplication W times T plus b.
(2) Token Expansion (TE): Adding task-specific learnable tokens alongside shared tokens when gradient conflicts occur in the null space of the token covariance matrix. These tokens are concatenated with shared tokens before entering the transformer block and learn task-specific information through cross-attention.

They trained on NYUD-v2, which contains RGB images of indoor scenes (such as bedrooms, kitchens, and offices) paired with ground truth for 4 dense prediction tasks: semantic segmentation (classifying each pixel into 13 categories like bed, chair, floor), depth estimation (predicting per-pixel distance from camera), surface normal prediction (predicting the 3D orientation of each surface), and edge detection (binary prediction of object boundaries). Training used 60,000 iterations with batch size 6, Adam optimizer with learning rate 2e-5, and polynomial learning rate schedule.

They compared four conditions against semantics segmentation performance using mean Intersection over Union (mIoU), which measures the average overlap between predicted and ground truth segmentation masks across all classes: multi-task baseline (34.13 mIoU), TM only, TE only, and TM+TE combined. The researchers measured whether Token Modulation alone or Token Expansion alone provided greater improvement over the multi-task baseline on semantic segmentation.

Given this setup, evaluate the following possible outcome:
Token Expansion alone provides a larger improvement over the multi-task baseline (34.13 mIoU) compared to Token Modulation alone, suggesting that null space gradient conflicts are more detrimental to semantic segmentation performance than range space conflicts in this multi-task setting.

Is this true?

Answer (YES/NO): NO